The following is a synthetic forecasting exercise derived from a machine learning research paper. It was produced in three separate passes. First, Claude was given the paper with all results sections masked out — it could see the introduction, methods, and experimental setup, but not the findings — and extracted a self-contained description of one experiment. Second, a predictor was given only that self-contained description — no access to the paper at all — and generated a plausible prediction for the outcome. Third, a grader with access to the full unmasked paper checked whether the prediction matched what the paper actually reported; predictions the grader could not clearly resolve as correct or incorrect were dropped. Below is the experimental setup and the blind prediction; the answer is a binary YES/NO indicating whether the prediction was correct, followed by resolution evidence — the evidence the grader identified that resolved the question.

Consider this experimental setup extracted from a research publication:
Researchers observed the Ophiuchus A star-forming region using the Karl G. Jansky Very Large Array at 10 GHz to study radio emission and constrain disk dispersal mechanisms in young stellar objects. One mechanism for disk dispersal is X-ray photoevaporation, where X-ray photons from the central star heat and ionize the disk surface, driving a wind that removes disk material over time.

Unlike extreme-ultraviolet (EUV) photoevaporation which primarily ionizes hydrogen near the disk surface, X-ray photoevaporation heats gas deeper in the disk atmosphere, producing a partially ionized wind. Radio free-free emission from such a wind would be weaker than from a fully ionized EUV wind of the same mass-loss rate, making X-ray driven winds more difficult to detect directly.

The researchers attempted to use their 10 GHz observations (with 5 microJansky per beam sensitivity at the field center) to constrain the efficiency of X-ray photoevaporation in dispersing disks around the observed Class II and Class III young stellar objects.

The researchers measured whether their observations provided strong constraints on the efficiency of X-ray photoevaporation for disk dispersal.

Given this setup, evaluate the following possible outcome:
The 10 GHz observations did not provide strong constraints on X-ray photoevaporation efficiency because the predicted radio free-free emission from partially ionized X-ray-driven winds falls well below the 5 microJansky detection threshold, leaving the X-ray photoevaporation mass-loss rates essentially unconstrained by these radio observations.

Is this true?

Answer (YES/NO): YES